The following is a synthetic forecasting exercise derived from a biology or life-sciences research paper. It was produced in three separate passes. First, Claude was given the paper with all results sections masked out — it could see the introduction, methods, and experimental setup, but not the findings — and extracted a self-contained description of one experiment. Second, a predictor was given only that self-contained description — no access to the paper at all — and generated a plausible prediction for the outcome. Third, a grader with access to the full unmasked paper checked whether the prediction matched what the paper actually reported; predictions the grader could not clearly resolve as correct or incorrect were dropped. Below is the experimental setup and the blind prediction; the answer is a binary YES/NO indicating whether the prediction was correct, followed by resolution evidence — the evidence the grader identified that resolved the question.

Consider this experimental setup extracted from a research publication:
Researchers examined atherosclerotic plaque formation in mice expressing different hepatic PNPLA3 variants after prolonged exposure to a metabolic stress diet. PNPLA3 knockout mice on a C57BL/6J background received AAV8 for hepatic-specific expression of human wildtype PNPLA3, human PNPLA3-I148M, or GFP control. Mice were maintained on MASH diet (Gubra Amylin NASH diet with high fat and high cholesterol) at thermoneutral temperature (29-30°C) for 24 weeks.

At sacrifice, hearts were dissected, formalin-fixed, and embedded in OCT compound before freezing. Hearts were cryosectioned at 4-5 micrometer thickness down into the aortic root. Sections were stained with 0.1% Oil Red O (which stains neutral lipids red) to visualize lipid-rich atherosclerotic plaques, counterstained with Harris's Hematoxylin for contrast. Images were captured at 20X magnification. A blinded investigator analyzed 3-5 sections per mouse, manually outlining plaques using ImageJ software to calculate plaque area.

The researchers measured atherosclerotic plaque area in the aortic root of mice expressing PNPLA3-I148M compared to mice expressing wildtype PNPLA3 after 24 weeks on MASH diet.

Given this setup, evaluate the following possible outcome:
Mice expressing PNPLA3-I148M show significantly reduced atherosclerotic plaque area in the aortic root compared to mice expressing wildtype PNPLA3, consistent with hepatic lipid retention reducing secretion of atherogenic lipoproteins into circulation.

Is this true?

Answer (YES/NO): NO